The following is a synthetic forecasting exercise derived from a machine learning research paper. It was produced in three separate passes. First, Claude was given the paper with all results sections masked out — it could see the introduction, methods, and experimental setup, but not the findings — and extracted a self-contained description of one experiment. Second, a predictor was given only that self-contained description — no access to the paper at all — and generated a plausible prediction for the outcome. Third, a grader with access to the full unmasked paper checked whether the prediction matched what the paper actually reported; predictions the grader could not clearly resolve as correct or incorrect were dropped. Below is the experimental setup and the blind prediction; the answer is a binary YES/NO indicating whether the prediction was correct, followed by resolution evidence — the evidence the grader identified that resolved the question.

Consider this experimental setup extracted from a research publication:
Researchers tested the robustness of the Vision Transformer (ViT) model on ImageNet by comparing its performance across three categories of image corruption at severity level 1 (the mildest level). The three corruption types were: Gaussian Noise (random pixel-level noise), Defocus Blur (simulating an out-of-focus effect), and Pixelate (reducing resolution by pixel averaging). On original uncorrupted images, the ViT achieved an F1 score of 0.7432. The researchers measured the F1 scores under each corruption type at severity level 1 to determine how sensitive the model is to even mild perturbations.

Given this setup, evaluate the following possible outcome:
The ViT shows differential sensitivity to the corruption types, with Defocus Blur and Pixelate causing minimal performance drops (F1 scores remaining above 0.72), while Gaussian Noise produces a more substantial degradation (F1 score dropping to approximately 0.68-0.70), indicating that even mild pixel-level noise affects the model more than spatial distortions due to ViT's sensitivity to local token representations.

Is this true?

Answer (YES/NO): NO